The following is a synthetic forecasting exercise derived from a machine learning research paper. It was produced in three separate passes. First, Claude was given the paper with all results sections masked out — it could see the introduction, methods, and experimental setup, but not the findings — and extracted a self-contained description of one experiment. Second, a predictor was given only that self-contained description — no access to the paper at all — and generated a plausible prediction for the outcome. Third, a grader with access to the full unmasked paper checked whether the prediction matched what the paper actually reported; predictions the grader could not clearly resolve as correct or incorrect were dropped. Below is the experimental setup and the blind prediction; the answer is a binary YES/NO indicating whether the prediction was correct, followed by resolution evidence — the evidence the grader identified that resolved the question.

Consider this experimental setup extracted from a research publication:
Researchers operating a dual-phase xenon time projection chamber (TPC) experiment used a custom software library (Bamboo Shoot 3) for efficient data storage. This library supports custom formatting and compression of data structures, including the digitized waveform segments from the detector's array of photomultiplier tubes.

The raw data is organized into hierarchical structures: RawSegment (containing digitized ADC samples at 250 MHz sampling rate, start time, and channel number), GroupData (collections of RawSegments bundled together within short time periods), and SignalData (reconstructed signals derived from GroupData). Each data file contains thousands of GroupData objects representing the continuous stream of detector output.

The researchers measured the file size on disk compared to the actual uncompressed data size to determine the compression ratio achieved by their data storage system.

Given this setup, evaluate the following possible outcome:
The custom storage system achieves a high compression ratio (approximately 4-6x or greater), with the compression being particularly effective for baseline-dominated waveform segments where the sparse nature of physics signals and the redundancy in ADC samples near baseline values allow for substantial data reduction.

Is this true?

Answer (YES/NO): NO